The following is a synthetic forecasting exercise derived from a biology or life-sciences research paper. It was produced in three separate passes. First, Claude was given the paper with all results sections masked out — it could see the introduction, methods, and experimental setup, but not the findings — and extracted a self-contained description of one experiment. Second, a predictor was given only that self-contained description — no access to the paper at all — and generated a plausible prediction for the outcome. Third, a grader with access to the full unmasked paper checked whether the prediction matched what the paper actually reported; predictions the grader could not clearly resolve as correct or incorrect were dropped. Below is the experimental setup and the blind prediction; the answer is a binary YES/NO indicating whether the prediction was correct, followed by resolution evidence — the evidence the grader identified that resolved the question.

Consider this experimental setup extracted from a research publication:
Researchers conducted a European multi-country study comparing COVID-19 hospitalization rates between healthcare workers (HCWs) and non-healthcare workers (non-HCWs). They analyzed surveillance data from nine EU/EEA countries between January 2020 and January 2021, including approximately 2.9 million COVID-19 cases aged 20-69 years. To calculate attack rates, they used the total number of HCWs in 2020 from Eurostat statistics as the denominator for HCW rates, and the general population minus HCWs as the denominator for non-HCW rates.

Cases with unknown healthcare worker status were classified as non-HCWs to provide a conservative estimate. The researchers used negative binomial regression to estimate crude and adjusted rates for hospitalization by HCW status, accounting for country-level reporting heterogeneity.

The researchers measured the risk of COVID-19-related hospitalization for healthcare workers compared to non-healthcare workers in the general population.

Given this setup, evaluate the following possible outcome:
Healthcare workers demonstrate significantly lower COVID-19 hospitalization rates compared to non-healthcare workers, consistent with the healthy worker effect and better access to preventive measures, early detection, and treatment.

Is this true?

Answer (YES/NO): NO